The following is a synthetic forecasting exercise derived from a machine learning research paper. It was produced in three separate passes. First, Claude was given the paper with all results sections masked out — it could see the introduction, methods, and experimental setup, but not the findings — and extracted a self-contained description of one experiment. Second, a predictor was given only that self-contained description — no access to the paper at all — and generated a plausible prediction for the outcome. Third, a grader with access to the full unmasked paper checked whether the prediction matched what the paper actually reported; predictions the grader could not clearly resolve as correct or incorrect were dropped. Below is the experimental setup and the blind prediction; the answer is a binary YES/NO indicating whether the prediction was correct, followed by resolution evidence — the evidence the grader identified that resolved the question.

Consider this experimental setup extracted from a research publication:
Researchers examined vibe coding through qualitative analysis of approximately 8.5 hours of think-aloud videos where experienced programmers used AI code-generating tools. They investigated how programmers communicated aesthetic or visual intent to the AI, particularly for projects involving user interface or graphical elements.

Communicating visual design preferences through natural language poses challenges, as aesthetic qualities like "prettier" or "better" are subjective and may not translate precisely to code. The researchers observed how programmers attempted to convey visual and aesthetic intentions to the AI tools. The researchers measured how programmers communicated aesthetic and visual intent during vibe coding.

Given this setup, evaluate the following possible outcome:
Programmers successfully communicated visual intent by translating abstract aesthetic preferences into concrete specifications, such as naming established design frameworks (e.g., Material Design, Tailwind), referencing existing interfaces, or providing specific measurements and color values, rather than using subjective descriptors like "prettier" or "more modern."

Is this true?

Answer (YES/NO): NO